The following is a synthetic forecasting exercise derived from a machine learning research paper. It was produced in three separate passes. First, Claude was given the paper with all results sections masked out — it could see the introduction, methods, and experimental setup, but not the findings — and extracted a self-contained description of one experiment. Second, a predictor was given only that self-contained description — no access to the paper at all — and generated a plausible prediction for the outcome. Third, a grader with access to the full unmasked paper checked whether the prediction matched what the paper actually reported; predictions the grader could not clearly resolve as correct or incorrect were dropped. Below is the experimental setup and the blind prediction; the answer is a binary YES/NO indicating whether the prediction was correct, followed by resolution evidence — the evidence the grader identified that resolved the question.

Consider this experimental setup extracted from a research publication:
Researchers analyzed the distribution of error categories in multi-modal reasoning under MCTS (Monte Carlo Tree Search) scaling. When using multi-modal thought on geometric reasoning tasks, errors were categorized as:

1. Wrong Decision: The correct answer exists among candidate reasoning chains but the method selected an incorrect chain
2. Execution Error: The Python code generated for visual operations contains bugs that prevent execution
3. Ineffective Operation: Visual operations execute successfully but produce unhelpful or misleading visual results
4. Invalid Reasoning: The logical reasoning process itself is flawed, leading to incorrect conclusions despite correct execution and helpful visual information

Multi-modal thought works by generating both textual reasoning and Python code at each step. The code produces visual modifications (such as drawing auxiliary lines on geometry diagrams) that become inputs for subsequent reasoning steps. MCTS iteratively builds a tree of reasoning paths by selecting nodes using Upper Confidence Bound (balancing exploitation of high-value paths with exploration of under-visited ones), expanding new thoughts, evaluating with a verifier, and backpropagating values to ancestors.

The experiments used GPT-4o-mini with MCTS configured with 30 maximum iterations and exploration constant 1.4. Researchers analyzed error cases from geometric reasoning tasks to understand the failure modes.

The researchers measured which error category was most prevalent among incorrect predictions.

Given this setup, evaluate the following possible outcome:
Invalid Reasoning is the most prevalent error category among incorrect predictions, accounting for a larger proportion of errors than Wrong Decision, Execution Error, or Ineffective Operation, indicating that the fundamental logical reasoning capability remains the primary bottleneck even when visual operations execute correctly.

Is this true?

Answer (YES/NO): NO